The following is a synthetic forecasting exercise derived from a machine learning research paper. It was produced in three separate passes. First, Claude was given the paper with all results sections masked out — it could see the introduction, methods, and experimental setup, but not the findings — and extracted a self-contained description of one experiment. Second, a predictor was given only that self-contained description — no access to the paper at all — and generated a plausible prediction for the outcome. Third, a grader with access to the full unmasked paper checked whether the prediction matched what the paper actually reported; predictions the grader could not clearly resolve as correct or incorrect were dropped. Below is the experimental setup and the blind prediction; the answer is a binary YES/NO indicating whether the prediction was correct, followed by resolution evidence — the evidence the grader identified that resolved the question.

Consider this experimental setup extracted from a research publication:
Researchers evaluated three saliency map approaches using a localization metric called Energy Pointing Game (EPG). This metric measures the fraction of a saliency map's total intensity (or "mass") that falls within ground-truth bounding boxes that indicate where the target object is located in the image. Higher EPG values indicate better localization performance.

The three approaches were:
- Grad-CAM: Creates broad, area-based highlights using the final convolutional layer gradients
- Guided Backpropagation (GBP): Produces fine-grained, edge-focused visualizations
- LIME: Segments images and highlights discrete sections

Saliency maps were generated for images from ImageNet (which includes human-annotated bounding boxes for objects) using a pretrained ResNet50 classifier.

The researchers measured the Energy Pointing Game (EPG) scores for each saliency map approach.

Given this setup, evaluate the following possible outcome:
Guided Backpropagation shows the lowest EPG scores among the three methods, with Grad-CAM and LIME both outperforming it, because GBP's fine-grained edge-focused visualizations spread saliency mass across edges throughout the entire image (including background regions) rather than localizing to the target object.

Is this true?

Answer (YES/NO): NO